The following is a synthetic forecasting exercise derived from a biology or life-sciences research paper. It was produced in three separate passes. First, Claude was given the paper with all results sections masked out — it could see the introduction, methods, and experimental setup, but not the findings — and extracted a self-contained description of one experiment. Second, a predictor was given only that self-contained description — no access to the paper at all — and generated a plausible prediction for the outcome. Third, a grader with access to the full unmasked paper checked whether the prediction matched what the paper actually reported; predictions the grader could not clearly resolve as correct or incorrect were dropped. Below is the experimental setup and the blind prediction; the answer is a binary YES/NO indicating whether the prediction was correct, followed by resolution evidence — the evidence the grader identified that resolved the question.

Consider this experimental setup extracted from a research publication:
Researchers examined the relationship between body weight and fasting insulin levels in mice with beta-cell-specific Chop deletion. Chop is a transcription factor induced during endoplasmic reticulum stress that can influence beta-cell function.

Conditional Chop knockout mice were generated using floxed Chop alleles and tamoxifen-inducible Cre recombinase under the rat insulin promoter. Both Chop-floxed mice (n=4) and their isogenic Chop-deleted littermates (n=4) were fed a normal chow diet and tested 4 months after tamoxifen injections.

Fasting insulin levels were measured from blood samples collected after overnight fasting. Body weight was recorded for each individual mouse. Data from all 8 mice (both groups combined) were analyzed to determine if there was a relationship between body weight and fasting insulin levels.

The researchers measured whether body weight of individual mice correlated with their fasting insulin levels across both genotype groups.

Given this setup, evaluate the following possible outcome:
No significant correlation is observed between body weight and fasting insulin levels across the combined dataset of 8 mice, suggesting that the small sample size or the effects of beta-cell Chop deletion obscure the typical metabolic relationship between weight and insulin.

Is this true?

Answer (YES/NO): NO